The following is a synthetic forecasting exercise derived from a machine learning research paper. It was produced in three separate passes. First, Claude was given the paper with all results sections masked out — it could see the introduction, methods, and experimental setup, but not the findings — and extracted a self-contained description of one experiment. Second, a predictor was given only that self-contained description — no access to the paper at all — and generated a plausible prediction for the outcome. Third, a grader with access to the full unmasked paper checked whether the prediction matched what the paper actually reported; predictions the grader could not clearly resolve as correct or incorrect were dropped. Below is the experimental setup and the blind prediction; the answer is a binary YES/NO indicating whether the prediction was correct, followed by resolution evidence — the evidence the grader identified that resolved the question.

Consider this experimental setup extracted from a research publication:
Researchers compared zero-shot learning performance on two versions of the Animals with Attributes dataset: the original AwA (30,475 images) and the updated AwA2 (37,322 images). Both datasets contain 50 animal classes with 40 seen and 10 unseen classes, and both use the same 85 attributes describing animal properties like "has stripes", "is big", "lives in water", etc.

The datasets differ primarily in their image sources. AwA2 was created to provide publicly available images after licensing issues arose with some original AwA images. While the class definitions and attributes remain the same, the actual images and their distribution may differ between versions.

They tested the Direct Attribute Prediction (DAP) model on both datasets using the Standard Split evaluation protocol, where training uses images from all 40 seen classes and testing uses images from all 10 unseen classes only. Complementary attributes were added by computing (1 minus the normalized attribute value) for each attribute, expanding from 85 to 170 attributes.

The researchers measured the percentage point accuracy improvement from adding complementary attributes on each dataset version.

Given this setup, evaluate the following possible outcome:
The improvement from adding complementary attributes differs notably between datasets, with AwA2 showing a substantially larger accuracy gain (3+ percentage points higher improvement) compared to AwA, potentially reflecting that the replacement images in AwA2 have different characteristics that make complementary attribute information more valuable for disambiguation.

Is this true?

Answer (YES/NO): NO